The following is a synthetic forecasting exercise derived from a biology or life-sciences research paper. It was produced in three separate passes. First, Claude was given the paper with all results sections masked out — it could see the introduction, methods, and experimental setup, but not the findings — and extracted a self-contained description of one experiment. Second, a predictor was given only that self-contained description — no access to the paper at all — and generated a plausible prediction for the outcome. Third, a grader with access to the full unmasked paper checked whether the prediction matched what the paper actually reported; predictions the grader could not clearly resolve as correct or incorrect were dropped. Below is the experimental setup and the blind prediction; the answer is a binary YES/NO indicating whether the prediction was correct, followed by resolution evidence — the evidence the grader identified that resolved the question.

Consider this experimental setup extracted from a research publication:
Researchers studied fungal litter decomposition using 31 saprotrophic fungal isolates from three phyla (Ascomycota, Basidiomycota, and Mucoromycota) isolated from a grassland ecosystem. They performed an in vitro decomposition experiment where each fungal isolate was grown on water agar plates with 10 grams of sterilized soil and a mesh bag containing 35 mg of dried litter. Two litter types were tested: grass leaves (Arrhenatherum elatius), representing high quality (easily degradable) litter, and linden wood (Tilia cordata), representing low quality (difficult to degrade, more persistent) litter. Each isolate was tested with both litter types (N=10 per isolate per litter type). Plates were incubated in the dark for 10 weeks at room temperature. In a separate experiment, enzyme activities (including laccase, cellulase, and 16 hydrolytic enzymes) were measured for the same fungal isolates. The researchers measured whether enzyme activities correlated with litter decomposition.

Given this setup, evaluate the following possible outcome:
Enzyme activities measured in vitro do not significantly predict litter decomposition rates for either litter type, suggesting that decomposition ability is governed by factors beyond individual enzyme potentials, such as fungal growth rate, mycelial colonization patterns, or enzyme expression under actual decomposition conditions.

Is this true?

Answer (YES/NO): NO